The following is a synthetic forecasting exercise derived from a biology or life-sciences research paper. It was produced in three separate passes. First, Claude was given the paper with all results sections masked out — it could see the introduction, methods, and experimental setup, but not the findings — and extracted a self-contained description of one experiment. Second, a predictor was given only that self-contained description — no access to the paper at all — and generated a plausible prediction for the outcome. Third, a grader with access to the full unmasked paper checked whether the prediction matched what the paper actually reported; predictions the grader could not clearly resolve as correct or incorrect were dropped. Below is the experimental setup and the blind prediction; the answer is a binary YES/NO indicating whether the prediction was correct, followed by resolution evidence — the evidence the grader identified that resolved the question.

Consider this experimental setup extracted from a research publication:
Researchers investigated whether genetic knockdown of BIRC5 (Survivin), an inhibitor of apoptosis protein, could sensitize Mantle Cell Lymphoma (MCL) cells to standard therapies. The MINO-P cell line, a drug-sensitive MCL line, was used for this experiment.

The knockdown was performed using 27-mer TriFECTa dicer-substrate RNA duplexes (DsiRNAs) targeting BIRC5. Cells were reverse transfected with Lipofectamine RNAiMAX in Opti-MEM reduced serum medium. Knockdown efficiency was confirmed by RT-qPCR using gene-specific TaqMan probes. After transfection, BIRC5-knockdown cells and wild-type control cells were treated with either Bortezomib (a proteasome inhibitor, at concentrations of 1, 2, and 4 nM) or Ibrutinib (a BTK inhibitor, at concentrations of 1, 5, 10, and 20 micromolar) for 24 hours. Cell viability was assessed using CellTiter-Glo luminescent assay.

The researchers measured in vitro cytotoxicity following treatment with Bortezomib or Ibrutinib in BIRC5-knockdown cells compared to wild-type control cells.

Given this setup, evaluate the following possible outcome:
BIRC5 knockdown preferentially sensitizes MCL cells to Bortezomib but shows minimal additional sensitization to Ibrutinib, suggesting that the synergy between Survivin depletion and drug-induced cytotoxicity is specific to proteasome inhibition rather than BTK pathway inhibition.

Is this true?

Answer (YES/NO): NO